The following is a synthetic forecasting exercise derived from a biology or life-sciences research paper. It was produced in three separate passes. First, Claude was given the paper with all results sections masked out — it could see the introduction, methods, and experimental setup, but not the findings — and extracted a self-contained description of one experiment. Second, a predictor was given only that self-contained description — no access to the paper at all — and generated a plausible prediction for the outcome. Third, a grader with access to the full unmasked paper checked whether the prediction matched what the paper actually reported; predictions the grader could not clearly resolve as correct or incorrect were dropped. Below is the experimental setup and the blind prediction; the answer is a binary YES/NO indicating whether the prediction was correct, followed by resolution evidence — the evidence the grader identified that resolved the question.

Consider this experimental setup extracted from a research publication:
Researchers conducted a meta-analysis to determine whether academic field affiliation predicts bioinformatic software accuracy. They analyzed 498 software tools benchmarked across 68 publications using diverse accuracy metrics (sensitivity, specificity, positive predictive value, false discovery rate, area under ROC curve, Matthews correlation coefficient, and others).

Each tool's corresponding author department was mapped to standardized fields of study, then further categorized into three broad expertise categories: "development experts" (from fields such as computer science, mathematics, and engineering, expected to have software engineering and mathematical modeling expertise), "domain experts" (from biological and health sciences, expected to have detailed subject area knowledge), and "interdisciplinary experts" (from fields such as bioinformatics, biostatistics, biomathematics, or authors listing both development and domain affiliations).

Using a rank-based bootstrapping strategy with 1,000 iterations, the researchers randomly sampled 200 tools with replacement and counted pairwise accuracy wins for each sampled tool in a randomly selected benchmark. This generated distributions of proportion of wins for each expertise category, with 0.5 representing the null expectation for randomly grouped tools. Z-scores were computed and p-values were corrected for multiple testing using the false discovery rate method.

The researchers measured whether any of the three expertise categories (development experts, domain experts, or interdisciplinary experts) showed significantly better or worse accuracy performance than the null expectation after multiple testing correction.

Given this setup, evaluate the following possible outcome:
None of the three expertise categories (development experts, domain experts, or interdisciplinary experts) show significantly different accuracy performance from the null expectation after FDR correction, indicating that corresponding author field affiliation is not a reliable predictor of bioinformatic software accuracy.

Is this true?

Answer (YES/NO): YES